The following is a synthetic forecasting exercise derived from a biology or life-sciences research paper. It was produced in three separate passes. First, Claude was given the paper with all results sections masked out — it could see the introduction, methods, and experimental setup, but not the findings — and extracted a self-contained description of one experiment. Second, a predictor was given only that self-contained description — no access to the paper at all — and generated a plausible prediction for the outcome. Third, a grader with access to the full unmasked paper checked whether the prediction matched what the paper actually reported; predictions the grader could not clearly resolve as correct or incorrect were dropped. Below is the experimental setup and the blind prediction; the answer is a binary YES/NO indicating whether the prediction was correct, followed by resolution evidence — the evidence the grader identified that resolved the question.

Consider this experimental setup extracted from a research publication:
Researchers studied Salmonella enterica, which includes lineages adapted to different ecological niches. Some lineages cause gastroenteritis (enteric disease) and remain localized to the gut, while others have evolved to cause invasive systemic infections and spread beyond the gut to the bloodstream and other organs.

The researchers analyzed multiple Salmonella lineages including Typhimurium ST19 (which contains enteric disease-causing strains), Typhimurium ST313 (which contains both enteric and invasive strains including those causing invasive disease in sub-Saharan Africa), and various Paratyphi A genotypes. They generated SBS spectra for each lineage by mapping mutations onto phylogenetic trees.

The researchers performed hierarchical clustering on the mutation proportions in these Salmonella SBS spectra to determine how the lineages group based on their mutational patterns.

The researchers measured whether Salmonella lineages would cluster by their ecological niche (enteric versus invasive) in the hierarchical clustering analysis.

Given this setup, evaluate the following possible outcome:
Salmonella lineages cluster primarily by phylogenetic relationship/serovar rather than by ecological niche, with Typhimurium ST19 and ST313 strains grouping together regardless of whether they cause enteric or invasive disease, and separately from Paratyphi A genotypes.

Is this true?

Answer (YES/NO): NO